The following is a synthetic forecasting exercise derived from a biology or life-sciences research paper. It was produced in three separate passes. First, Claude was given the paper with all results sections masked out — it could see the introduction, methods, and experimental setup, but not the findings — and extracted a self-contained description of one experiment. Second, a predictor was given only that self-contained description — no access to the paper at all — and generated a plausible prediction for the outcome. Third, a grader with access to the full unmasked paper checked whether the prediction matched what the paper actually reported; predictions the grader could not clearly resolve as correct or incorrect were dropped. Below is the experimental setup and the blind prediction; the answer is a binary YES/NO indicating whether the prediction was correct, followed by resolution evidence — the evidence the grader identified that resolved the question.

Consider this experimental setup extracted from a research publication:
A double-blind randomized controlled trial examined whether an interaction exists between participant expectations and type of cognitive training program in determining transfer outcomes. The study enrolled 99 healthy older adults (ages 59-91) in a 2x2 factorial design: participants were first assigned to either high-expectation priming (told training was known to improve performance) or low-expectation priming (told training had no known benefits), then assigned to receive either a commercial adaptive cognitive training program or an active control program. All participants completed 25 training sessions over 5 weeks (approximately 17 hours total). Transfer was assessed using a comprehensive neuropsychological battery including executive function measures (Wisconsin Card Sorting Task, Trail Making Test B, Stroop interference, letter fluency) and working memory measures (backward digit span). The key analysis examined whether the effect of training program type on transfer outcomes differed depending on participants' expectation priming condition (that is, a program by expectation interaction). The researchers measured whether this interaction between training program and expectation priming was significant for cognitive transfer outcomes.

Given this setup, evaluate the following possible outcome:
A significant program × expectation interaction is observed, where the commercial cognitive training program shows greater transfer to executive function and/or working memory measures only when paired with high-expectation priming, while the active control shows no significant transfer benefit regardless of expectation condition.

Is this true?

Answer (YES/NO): NO